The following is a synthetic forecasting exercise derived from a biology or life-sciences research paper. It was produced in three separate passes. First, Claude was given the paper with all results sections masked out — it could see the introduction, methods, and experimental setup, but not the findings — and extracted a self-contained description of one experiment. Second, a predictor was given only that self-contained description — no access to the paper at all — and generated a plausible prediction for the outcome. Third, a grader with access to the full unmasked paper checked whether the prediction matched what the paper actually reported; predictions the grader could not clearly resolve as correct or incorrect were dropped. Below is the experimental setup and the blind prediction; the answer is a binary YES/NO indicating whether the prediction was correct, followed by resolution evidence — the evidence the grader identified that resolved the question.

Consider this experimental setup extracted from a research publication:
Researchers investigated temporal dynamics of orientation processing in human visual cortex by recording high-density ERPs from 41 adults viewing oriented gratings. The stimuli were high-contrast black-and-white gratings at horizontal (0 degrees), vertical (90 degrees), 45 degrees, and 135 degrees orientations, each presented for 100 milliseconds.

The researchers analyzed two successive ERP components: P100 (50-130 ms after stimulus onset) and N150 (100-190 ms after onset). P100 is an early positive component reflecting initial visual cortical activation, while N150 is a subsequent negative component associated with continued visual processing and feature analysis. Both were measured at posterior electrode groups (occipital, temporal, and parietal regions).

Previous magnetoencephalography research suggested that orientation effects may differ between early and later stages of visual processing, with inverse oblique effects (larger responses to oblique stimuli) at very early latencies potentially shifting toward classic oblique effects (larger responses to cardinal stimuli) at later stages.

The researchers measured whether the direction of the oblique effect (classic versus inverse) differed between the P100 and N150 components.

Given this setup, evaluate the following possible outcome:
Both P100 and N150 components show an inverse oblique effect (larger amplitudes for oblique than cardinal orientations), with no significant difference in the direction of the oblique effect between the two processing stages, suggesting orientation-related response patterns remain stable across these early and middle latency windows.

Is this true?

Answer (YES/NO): YES